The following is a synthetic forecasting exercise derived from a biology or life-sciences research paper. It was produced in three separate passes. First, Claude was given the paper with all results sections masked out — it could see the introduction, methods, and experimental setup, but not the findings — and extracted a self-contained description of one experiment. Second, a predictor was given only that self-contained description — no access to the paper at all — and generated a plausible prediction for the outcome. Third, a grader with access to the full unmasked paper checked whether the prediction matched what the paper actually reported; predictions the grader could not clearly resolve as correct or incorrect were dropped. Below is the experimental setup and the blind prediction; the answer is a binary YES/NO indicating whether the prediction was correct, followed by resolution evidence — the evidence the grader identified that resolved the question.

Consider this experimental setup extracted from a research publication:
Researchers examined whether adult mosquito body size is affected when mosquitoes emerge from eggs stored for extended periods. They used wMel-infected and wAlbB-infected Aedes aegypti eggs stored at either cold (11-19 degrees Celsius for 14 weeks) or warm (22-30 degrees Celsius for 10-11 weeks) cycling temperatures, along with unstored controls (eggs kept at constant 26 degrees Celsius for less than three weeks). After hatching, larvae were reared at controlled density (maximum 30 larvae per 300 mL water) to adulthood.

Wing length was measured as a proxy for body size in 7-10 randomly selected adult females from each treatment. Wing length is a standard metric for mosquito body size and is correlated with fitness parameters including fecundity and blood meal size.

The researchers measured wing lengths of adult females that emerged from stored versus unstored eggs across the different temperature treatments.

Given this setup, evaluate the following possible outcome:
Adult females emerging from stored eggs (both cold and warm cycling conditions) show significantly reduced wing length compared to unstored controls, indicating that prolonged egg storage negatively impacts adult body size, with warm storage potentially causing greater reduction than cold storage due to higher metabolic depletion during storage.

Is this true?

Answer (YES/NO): NO